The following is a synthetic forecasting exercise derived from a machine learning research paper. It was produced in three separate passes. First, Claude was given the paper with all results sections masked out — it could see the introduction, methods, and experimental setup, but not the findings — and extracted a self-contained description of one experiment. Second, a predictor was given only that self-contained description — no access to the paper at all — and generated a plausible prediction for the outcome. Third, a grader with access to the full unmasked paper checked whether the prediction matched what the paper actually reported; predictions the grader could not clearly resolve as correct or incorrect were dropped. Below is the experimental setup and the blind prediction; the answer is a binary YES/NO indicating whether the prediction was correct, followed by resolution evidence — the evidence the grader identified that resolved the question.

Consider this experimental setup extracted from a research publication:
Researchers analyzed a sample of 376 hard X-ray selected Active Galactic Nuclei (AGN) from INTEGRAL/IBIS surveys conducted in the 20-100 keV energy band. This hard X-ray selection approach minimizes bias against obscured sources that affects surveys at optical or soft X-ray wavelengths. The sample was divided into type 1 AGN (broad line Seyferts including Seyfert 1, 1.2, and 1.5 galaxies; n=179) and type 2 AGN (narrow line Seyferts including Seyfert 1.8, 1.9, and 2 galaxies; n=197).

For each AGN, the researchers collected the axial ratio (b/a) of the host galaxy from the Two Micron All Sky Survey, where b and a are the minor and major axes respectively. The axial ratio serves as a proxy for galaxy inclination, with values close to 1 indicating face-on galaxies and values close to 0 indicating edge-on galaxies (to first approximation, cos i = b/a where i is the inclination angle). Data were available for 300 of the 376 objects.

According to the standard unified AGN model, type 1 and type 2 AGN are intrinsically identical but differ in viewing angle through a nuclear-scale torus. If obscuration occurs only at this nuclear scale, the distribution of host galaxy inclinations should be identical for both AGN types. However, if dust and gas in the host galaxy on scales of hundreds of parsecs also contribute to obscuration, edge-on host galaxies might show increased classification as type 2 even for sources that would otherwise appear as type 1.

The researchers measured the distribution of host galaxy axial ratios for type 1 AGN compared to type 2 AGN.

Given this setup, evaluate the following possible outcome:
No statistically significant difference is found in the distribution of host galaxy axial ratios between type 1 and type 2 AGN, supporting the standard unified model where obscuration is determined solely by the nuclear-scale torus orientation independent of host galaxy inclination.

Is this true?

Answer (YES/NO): NO